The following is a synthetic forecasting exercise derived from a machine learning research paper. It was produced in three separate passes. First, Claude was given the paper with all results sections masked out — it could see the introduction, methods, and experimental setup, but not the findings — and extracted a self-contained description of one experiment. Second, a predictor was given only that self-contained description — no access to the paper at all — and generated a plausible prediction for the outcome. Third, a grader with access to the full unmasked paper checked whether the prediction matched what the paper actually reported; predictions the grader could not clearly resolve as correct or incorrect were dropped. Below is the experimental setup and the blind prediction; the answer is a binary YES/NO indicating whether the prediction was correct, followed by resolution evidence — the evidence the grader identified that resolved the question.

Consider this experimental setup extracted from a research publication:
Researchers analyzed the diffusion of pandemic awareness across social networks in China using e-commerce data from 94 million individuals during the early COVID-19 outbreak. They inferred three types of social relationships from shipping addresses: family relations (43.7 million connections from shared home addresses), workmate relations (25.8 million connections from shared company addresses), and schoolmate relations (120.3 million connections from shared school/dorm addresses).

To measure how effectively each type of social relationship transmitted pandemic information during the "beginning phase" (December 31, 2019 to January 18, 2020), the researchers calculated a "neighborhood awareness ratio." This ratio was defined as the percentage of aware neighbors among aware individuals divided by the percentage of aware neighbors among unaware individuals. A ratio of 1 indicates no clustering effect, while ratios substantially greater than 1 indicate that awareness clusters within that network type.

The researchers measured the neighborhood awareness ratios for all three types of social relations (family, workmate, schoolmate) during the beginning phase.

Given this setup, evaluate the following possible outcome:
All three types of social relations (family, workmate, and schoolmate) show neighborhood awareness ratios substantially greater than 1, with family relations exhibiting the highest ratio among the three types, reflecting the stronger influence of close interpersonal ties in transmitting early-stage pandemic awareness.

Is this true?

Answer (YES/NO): YES